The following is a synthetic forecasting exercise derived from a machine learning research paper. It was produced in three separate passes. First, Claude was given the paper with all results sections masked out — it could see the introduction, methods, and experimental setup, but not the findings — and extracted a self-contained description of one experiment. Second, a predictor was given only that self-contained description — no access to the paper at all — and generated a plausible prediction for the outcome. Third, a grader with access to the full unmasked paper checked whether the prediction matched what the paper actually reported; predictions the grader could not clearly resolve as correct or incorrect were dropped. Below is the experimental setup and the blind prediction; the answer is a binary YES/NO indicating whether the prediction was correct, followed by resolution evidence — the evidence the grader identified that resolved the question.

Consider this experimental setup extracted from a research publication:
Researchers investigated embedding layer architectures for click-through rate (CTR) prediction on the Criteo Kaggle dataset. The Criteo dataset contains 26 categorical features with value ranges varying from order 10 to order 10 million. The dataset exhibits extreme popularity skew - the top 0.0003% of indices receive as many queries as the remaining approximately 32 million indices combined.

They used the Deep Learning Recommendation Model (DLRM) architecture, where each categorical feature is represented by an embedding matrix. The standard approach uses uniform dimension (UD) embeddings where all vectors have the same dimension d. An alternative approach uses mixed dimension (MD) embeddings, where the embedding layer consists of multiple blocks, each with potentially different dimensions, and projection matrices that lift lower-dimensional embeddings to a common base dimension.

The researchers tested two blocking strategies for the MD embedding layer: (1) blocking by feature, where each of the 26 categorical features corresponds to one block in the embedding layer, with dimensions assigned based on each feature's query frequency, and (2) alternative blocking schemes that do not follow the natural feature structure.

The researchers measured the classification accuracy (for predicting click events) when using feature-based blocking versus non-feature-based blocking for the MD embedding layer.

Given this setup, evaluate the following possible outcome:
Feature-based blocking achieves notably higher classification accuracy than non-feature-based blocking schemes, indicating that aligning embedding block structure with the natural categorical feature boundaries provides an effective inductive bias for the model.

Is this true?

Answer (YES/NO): YES